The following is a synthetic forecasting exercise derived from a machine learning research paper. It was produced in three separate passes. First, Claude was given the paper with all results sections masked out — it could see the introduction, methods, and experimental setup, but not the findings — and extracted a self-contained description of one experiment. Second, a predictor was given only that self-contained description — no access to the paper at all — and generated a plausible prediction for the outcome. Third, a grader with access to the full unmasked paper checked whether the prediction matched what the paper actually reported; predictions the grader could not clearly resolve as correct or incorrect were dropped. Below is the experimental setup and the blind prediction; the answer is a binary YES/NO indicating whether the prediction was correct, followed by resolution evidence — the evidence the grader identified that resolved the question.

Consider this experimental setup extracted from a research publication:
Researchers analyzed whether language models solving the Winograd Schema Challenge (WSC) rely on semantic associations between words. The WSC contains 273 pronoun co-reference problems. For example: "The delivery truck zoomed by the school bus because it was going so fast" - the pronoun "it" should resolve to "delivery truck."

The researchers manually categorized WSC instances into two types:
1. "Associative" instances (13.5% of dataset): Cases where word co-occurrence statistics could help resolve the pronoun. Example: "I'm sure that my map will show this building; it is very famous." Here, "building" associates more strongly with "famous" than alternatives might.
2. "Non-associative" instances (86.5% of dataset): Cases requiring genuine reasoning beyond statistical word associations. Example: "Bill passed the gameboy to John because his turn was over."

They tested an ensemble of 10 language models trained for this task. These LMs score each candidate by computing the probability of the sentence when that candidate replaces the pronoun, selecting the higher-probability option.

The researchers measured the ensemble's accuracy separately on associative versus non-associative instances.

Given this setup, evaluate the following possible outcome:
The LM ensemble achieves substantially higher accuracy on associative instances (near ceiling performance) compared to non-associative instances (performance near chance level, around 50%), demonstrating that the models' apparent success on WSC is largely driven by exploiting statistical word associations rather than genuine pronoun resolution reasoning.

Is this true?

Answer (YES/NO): NO